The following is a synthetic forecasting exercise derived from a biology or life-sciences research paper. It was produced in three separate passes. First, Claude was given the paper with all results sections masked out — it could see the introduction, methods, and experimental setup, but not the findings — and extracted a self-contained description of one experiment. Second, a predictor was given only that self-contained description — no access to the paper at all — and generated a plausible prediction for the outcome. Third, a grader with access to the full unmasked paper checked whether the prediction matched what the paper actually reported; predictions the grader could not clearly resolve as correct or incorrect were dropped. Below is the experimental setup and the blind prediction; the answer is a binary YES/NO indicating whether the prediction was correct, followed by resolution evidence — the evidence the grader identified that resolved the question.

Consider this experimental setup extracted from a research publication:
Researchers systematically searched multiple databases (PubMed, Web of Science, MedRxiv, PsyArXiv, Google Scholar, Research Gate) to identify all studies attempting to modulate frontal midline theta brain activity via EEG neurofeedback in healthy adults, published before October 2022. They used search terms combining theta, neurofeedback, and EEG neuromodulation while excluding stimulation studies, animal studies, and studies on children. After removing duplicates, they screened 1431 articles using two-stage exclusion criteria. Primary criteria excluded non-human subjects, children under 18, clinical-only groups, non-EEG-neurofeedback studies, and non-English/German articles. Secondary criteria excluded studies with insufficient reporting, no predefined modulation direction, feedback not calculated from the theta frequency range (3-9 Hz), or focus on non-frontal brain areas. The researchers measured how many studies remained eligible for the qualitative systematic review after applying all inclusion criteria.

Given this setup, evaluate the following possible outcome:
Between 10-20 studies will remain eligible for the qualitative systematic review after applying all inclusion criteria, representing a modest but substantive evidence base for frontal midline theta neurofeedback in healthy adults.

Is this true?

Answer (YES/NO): YES